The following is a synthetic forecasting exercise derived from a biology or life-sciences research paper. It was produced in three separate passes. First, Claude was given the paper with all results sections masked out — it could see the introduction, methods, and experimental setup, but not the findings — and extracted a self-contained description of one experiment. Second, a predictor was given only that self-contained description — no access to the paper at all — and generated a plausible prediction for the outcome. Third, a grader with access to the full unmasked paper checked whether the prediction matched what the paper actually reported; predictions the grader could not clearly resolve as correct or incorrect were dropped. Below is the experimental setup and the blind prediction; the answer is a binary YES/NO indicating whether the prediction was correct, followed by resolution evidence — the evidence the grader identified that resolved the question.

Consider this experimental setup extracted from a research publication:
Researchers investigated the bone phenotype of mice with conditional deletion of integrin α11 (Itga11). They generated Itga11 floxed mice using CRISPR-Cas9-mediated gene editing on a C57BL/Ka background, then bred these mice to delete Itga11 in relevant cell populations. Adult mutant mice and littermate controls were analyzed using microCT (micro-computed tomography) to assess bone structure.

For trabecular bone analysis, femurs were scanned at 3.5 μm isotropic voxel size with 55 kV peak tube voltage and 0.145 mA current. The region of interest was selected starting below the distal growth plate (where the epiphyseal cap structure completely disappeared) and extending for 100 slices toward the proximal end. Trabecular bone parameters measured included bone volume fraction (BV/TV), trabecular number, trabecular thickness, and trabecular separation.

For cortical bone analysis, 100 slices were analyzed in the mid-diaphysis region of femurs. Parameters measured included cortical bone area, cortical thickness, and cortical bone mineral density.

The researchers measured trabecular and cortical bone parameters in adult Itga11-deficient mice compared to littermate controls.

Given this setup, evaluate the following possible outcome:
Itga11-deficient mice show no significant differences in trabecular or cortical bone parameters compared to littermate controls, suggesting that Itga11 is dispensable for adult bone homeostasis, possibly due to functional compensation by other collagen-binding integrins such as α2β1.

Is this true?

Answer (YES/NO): NO